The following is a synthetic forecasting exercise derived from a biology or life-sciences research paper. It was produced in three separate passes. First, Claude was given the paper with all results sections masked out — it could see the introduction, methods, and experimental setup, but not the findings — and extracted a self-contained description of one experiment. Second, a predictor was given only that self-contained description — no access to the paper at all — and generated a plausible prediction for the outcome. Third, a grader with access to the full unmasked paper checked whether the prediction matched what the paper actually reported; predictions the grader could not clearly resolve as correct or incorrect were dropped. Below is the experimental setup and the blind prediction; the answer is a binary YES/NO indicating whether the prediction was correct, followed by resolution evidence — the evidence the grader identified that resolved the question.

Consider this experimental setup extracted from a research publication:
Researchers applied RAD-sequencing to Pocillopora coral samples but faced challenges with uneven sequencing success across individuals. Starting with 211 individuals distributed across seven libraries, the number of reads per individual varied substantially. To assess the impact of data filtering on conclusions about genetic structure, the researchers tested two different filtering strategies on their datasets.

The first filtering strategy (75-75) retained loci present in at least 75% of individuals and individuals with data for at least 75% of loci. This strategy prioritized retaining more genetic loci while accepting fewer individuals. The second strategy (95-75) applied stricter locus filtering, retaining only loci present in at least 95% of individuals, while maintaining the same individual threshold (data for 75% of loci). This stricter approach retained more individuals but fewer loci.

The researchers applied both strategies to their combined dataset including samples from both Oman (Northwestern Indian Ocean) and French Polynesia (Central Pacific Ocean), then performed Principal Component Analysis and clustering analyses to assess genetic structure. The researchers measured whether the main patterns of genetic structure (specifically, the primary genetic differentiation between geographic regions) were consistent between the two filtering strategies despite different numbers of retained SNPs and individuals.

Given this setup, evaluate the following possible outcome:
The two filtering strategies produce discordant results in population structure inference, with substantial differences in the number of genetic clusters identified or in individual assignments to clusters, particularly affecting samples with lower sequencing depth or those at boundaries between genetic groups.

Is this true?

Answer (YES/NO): NO